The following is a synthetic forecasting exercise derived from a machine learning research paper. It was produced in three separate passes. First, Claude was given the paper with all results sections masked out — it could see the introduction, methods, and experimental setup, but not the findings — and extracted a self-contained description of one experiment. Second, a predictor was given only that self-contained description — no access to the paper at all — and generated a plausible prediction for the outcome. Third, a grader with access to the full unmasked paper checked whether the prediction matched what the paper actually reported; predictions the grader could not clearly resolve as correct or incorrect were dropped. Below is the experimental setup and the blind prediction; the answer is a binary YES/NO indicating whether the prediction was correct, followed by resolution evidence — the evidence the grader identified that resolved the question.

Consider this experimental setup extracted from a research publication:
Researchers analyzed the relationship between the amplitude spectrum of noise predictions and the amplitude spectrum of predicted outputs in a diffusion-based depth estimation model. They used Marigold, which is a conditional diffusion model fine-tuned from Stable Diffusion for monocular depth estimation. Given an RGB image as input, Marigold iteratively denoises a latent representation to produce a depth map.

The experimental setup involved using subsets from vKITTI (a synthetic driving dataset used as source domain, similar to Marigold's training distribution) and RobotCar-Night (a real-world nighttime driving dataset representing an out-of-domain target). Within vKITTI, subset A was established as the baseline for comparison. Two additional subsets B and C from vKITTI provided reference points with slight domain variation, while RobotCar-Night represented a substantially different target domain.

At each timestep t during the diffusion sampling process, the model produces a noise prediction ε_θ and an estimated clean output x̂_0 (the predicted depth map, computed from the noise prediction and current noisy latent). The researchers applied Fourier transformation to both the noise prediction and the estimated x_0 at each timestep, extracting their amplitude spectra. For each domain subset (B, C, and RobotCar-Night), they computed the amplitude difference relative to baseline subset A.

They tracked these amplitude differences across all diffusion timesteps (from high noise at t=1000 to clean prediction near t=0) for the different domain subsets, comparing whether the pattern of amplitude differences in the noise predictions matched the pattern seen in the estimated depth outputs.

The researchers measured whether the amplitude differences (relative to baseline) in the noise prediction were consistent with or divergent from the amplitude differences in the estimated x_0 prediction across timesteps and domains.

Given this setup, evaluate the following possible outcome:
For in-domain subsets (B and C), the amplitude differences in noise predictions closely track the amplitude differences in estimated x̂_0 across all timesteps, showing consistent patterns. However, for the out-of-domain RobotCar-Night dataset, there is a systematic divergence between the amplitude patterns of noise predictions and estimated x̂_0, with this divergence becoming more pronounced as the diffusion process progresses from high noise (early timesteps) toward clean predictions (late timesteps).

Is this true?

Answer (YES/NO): NO